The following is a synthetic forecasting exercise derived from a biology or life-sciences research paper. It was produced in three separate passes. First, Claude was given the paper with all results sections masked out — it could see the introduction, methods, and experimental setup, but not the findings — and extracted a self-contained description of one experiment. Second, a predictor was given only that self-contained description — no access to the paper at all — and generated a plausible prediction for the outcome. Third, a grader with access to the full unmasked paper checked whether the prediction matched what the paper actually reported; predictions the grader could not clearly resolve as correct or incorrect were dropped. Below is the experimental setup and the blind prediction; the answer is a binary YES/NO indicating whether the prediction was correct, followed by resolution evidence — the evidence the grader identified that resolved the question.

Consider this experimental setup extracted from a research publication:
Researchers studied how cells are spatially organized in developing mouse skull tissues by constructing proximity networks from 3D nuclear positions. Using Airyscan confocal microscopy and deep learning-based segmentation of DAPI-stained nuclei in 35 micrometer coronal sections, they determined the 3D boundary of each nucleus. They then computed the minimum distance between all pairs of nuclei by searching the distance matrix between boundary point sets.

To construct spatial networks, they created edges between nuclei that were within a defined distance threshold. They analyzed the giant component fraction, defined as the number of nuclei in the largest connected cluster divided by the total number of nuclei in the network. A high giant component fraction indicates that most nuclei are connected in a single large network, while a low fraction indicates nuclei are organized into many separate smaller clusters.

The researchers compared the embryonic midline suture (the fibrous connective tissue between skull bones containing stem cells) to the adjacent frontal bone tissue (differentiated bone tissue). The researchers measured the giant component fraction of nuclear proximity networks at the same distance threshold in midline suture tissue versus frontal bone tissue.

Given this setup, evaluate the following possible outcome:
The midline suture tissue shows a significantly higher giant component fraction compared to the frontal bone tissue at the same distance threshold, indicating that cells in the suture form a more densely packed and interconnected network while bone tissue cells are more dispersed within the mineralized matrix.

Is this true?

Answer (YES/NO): YES